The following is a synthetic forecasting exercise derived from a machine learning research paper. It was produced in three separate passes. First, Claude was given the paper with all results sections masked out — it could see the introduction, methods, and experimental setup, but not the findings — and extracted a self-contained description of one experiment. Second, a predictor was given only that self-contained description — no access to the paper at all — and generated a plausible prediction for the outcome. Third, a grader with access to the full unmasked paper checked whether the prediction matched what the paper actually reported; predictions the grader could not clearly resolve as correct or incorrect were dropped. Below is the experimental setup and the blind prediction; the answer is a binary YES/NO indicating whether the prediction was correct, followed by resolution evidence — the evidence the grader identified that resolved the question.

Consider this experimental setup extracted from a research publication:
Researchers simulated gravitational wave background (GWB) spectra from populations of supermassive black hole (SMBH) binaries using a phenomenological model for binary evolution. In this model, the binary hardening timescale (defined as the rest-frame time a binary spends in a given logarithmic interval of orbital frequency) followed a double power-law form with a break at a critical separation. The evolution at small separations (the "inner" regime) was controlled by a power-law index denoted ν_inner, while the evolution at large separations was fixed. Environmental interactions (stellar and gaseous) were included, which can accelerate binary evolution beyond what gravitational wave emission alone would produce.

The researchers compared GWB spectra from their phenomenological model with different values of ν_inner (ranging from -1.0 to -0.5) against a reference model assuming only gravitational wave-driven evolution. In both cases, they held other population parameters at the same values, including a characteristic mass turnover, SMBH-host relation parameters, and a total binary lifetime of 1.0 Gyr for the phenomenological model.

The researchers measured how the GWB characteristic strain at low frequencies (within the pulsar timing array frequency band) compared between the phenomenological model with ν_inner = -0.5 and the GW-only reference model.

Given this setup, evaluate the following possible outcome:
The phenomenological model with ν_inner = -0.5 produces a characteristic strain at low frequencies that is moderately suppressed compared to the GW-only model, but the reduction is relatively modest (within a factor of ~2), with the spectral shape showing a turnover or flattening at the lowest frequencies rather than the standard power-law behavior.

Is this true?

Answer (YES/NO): YES